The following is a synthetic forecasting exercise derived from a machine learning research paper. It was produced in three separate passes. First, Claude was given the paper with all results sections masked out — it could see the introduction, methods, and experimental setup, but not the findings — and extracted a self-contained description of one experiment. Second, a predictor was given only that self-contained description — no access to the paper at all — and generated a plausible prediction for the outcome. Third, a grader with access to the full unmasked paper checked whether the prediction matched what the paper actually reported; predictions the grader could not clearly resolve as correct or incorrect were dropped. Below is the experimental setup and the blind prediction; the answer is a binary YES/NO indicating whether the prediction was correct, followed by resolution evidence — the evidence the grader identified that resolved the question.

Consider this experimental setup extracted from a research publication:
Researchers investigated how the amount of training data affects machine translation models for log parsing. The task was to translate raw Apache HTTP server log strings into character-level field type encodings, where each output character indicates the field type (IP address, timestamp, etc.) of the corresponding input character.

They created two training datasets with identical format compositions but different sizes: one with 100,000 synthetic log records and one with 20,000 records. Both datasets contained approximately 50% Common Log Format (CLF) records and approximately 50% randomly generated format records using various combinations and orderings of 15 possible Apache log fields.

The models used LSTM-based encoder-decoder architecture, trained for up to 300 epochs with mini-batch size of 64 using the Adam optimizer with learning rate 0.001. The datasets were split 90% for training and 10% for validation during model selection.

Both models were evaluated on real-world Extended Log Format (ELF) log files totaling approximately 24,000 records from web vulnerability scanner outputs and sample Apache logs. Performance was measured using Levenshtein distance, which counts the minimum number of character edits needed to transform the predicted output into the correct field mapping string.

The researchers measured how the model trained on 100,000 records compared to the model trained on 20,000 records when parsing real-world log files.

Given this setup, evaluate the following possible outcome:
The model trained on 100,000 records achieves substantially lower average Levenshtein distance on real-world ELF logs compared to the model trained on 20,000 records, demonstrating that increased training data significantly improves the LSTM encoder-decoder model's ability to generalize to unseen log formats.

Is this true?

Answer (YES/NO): NO